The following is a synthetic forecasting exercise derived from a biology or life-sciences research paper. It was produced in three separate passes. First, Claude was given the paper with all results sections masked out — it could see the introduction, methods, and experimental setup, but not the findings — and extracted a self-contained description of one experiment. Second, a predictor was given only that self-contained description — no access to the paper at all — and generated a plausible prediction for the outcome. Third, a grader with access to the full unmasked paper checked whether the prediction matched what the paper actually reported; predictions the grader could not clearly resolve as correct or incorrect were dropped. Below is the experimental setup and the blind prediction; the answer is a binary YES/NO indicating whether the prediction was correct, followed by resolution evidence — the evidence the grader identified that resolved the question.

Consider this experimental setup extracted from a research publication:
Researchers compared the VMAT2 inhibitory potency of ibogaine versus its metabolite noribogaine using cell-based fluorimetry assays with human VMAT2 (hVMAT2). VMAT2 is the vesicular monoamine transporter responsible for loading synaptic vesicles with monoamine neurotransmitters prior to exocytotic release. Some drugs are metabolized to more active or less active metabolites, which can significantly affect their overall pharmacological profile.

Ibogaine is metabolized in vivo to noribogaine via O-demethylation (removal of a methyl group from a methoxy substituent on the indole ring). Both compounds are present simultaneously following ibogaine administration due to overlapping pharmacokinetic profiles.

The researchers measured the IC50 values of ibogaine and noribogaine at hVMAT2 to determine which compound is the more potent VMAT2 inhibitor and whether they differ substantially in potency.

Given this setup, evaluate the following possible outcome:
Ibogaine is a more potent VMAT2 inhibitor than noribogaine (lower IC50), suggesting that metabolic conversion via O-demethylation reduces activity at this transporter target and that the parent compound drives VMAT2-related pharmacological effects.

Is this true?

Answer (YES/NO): NO